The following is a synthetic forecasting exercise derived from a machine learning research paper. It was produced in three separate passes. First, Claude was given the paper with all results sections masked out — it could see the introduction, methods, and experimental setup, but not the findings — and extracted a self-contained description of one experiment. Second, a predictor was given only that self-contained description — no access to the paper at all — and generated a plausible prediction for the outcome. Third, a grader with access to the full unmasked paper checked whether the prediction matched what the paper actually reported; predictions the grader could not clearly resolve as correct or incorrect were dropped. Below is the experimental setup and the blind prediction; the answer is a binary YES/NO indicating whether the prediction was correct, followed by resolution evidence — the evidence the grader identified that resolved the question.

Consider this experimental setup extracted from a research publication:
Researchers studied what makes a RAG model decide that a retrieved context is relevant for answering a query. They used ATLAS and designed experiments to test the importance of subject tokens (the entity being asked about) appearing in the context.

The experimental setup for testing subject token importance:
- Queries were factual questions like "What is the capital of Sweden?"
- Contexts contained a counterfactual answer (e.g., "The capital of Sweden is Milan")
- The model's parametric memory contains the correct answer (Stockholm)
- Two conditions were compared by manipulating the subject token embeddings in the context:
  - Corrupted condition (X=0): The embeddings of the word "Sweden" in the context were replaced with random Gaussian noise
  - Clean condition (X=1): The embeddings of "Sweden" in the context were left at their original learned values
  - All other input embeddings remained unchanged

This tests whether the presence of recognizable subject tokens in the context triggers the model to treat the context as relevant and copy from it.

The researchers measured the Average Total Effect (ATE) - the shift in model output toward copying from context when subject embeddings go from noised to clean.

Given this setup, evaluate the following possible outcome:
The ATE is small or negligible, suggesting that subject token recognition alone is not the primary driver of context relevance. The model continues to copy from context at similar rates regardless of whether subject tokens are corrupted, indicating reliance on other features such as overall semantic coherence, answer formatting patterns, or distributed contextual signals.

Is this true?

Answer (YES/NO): NO